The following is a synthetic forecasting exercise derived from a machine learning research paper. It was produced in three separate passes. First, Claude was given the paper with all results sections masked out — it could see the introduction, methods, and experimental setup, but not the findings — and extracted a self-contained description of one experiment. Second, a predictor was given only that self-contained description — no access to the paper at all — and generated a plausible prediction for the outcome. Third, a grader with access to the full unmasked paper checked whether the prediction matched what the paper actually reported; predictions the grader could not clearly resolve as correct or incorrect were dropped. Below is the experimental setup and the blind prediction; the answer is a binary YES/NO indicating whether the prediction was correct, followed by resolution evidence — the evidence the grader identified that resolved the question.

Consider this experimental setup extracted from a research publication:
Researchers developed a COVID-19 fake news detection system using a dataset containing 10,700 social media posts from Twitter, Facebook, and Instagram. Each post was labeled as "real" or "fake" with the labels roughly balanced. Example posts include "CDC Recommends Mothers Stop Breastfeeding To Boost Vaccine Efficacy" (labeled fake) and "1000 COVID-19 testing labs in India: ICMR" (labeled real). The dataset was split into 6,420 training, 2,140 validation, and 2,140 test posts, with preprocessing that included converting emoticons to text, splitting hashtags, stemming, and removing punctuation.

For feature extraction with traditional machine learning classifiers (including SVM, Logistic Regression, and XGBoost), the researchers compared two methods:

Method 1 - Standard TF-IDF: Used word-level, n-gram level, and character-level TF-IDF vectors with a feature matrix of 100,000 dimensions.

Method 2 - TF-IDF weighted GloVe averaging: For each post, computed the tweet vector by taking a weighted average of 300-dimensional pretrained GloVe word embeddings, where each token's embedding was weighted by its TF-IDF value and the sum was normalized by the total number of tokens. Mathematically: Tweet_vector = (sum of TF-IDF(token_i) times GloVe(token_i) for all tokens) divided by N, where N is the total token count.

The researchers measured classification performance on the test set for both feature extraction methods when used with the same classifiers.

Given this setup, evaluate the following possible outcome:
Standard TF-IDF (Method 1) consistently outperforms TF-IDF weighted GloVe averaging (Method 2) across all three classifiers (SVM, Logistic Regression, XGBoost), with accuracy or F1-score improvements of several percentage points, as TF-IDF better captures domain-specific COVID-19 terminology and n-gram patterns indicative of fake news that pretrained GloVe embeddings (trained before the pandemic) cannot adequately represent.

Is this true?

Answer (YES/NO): NO